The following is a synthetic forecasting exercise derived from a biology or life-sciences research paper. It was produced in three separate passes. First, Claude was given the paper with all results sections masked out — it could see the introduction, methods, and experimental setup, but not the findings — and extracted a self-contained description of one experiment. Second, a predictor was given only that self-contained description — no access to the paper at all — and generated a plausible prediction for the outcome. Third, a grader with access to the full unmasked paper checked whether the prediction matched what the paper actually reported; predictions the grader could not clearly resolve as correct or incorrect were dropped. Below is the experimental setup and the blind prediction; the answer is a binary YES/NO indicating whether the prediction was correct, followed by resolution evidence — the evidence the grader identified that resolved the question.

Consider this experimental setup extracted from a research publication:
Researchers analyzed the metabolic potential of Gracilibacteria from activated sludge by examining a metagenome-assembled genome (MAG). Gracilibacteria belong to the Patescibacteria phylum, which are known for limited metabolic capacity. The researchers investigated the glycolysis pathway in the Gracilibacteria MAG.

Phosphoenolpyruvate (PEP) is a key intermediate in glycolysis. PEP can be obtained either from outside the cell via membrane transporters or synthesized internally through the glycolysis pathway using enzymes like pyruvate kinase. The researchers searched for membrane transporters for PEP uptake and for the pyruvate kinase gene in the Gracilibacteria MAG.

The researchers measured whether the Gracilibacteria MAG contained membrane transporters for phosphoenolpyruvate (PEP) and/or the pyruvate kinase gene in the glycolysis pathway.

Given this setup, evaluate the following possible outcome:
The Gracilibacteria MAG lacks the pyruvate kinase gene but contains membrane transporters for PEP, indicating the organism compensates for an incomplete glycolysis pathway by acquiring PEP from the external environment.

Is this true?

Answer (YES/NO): NO